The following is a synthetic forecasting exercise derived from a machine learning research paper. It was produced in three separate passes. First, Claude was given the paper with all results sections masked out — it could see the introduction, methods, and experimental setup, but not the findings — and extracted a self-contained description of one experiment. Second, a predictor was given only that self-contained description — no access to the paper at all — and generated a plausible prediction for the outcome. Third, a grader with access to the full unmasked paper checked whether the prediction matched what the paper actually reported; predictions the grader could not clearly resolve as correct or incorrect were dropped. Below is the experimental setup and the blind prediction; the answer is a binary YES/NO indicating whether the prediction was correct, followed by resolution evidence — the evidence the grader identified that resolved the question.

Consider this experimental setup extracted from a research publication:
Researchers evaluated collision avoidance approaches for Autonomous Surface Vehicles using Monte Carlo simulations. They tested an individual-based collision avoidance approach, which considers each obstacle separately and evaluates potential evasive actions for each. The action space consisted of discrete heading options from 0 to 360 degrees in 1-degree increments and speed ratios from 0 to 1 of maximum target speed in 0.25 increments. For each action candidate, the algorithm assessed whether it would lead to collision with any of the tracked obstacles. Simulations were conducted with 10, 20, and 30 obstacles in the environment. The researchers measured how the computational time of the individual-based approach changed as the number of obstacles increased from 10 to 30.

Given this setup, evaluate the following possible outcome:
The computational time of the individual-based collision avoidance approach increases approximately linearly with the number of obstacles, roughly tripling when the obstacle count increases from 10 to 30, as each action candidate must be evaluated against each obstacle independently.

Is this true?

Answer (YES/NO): YES